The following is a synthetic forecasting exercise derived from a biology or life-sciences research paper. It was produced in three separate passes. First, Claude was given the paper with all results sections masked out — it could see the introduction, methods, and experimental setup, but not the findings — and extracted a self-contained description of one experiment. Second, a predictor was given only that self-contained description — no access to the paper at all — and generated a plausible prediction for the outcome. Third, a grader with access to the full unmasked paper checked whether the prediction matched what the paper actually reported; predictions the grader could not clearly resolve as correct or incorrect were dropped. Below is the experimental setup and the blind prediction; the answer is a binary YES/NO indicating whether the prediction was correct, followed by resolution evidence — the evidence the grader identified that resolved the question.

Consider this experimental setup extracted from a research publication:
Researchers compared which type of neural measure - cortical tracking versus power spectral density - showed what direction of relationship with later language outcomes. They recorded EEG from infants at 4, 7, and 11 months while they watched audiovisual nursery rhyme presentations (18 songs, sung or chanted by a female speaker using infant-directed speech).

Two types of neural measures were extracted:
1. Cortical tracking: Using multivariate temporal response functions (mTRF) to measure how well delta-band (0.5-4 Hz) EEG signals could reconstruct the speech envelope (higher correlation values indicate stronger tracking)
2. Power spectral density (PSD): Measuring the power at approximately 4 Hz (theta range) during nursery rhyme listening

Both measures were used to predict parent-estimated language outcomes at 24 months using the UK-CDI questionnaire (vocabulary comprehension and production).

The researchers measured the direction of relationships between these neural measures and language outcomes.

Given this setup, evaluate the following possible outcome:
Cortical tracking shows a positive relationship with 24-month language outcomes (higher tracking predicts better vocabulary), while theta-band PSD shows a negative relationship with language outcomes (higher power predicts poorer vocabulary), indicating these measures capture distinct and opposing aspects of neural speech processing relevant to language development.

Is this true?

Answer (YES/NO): YES